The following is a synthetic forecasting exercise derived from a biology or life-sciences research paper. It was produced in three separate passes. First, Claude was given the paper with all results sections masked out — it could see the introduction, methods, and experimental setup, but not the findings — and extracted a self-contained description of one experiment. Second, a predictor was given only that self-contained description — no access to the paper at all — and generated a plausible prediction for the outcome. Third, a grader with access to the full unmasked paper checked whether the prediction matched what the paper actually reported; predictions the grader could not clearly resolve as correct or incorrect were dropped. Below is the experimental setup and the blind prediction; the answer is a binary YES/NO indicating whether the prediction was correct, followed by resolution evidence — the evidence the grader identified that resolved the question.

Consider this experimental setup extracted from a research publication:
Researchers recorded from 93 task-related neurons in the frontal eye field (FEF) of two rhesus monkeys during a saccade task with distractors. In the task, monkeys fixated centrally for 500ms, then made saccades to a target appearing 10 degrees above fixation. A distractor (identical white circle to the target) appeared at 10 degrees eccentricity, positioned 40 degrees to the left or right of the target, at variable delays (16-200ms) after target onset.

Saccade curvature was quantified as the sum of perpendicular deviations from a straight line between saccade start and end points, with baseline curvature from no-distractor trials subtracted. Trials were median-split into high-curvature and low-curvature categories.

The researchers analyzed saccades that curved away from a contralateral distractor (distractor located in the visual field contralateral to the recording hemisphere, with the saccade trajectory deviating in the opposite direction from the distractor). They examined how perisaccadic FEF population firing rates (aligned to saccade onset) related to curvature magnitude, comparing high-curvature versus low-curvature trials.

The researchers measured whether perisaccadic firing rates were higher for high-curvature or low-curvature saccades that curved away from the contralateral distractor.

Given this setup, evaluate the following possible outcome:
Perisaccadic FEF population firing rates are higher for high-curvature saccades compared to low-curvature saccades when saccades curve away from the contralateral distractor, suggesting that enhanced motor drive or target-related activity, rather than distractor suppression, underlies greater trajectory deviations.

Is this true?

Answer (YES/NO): NO